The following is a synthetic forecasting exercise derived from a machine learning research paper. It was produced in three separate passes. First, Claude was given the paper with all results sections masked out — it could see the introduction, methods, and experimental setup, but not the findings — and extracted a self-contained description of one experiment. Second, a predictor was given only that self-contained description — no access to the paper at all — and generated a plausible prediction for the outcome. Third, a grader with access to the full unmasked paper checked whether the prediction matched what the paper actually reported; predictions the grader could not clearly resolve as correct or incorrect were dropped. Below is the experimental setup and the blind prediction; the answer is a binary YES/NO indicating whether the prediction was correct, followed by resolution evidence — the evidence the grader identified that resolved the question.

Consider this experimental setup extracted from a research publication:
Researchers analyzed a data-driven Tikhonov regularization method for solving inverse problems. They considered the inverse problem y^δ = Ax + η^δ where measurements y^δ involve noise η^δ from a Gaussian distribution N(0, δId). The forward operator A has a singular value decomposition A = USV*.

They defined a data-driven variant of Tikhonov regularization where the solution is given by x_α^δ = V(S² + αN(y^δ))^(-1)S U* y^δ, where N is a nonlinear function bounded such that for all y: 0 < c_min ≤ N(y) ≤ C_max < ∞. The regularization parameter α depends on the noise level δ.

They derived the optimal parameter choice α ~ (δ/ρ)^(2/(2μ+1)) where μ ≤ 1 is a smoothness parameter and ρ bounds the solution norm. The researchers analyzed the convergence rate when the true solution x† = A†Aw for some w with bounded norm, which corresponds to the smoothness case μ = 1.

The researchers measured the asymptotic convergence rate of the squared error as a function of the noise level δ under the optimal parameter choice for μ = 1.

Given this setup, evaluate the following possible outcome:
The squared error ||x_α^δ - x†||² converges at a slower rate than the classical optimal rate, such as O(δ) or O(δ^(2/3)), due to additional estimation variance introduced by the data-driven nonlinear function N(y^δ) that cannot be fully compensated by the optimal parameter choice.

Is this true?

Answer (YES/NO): YES